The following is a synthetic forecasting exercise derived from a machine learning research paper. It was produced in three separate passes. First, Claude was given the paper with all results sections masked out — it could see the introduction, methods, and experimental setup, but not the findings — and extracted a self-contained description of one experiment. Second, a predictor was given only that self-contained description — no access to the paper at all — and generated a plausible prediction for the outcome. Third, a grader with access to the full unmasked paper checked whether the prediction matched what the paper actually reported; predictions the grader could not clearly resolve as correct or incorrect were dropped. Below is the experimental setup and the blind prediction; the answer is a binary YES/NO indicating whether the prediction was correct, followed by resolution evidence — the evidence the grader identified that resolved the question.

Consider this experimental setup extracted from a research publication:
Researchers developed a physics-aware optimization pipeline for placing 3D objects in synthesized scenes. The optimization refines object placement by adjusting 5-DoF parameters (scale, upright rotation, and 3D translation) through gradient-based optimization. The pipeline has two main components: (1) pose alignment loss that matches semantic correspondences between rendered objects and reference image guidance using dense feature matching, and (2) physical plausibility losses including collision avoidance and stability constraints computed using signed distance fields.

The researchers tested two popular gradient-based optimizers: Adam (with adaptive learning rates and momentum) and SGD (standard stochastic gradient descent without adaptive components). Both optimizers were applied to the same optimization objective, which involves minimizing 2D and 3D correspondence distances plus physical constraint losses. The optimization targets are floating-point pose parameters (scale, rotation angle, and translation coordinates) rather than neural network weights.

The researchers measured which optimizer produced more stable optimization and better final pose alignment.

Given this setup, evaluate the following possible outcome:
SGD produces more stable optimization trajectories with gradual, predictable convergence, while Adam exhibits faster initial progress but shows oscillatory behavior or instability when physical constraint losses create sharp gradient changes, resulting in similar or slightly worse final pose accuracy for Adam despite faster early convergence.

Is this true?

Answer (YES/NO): NO